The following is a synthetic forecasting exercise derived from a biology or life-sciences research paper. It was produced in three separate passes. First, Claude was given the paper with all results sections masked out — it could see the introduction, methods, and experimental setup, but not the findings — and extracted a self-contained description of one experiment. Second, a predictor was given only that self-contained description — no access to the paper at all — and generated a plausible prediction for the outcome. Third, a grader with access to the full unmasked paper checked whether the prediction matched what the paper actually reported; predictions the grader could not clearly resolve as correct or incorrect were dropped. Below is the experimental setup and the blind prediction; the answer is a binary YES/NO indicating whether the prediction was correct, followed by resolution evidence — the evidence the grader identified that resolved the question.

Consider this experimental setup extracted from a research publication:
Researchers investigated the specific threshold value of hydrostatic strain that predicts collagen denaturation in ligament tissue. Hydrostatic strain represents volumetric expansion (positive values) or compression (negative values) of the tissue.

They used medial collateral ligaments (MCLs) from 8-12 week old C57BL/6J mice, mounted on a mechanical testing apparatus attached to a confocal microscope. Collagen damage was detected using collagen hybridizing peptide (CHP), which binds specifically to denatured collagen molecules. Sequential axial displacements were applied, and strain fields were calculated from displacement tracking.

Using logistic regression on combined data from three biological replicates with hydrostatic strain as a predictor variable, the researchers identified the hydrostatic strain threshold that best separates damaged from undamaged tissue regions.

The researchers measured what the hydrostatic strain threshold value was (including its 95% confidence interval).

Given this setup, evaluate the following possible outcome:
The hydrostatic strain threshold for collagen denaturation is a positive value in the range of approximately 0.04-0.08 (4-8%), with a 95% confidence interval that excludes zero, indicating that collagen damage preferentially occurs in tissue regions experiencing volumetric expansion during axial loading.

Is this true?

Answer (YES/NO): NO